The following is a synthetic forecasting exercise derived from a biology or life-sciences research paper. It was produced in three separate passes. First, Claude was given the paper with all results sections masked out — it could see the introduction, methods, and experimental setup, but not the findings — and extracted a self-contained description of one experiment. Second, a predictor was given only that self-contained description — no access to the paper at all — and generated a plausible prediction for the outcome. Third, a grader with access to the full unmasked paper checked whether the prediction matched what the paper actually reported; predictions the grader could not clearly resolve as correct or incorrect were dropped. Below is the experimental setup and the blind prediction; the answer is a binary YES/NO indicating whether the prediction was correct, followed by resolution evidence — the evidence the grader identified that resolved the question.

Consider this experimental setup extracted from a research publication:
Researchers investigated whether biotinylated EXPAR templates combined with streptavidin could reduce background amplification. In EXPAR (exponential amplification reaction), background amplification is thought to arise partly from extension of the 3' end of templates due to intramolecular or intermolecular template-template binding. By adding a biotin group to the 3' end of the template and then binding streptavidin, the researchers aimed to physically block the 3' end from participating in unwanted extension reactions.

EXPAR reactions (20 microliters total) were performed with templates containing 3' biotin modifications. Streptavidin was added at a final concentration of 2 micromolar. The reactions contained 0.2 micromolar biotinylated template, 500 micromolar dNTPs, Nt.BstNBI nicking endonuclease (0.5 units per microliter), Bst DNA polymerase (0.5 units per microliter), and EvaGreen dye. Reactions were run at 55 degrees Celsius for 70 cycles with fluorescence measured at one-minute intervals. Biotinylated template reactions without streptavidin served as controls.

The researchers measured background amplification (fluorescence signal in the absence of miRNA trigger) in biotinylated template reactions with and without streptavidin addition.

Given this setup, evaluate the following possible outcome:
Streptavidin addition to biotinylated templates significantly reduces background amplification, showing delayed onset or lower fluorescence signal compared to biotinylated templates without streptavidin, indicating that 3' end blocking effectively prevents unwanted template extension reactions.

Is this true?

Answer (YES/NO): NO